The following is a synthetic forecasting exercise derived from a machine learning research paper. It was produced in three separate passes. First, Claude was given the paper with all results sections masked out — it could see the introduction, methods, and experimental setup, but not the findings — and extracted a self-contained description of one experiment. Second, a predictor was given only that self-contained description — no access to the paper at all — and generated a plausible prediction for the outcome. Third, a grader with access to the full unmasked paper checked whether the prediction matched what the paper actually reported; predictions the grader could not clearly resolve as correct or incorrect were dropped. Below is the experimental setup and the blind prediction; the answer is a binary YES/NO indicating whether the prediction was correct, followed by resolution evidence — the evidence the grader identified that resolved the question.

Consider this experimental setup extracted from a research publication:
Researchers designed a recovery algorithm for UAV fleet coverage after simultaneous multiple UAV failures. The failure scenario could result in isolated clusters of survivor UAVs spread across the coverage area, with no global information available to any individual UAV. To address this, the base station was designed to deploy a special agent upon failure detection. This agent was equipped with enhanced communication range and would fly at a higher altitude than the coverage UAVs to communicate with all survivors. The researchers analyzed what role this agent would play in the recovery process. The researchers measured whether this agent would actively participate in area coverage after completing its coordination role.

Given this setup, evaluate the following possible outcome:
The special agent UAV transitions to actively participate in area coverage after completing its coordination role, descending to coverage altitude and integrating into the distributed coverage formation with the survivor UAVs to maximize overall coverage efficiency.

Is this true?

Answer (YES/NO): NO